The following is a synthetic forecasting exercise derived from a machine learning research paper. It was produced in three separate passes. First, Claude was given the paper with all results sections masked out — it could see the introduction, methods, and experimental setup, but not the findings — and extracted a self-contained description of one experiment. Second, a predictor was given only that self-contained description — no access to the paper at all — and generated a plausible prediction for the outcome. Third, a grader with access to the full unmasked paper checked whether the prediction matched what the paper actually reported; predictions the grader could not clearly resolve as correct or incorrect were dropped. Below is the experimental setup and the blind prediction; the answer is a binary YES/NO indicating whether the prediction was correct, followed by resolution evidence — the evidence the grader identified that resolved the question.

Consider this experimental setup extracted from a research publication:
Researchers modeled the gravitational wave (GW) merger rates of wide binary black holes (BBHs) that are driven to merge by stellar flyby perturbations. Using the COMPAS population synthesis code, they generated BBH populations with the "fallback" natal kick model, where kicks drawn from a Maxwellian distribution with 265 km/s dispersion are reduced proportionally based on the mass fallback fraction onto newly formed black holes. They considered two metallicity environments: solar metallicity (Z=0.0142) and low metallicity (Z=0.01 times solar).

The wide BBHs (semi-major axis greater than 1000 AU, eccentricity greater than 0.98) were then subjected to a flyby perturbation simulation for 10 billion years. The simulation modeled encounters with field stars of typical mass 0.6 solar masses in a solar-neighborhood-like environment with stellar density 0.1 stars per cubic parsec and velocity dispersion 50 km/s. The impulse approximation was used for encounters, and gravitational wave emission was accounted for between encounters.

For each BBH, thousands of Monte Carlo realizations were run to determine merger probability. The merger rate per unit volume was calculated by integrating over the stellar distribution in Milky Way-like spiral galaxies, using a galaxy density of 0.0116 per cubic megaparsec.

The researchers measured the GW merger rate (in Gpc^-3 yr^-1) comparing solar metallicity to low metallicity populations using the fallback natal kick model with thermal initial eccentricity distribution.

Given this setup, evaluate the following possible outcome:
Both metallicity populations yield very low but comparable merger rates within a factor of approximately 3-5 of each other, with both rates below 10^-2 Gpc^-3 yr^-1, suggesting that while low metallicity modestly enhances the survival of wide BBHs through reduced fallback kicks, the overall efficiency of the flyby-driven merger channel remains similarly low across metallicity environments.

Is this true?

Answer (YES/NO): NO